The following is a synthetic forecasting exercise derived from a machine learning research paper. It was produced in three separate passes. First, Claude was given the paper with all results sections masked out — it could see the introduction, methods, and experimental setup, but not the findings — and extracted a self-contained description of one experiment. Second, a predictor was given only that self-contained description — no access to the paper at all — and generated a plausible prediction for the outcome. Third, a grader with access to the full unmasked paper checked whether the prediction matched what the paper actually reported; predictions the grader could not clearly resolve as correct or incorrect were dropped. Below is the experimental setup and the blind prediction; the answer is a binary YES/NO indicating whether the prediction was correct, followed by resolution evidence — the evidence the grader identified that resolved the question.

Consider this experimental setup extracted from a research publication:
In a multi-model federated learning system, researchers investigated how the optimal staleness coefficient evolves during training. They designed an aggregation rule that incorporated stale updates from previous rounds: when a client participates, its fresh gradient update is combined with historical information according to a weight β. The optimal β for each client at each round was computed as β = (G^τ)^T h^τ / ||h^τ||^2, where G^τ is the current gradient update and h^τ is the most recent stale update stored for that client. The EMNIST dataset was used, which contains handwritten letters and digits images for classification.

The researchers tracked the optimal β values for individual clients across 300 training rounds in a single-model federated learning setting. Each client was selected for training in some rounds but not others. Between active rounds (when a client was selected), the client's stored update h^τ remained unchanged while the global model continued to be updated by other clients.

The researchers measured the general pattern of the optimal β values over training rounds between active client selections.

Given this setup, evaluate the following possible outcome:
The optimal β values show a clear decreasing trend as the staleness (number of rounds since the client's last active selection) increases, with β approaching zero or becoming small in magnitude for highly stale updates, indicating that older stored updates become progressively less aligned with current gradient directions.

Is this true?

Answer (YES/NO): YES